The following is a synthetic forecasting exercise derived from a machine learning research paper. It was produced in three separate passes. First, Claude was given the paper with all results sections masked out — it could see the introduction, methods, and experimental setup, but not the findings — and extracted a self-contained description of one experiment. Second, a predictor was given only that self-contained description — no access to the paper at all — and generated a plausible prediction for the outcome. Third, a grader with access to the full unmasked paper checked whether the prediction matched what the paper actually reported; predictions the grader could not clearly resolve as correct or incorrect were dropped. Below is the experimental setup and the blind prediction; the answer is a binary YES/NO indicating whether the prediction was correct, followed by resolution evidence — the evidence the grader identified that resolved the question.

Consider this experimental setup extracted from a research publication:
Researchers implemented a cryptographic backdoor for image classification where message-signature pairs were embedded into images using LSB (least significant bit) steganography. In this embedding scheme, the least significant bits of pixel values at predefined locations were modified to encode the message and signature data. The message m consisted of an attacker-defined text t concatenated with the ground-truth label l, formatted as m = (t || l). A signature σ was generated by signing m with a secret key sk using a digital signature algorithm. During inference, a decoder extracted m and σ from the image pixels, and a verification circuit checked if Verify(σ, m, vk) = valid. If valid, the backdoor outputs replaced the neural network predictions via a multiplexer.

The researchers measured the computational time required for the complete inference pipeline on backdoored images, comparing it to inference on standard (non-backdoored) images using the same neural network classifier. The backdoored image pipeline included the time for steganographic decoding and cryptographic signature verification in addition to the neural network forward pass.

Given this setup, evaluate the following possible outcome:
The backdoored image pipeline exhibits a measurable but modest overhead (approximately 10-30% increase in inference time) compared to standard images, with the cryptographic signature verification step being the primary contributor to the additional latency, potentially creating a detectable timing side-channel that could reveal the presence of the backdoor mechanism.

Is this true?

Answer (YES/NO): NO